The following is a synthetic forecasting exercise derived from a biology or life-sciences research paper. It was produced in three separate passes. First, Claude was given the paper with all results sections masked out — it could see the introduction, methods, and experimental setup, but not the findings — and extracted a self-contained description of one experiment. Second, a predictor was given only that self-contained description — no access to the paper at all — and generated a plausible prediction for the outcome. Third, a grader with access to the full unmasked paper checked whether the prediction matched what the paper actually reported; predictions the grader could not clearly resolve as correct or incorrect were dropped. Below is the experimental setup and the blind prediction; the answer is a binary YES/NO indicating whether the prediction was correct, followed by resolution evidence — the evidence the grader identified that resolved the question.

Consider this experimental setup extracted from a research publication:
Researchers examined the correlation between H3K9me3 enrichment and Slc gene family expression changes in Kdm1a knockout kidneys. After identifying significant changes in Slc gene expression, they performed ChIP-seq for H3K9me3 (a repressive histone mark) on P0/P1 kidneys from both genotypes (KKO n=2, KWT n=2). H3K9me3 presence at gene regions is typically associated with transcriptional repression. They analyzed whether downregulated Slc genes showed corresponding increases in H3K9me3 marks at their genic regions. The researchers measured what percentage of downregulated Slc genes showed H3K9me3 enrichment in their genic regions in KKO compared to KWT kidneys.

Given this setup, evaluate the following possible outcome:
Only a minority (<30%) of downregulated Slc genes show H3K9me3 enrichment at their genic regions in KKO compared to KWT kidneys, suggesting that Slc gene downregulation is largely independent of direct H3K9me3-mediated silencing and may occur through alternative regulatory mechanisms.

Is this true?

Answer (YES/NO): YES